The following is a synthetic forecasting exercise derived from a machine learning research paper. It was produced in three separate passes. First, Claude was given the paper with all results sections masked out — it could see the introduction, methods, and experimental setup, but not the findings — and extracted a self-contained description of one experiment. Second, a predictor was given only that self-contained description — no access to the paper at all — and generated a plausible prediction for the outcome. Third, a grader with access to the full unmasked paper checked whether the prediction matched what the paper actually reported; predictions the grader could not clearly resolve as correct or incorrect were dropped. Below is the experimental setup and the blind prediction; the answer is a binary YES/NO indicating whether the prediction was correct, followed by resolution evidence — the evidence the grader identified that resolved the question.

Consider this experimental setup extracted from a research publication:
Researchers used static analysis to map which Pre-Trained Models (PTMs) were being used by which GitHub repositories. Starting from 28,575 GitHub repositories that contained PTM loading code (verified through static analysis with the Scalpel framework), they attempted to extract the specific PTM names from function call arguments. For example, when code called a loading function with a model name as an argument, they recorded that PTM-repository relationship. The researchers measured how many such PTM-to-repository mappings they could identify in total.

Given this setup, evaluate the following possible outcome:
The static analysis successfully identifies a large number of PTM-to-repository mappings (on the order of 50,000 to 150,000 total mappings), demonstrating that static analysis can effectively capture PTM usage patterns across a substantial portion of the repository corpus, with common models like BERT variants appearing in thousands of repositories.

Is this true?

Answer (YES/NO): NO